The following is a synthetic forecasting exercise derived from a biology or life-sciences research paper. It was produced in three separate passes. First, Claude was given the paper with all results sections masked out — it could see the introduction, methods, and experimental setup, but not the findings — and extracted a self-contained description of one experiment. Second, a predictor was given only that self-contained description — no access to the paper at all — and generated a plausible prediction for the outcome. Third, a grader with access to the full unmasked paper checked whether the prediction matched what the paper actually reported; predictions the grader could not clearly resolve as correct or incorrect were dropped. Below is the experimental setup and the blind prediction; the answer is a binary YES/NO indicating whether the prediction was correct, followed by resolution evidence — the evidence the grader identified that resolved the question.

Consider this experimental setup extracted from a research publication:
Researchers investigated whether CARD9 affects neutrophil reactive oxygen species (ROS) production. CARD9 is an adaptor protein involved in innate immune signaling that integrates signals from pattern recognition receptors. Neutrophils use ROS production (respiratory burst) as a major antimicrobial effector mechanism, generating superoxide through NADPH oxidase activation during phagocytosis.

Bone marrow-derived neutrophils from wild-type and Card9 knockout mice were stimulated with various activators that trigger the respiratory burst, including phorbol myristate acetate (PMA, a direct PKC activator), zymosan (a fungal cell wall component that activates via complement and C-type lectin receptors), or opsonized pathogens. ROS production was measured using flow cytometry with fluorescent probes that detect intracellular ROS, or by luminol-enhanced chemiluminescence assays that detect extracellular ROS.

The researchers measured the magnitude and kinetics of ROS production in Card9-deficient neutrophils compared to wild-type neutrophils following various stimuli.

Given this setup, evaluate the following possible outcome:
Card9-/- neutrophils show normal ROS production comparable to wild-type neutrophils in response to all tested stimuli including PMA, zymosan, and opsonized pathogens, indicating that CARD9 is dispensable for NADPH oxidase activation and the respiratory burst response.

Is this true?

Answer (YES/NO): YES